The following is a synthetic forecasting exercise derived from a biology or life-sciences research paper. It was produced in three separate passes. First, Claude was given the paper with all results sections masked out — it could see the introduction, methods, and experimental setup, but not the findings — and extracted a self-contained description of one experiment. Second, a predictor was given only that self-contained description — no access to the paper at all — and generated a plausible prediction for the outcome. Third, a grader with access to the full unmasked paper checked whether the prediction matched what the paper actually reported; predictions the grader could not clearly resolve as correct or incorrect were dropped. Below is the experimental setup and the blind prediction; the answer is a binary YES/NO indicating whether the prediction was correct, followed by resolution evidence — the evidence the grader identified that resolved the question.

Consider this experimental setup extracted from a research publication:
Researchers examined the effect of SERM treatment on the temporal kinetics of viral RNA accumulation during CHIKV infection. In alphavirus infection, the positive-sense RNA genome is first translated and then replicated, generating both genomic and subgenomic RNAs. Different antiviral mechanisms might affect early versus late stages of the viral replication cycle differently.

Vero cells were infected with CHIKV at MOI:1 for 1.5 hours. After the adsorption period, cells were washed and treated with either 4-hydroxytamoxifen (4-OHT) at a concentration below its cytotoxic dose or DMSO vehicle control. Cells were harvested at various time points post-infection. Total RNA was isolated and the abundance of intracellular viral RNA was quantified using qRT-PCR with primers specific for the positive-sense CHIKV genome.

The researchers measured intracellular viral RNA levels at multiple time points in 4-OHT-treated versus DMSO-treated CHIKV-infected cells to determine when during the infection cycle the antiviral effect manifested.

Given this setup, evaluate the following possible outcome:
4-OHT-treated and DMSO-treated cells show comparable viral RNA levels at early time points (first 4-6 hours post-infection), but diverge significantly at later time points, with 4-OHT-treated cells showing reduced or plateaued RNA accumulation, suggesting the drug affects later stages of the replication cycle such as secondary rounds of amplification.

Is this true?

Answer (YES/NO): NO